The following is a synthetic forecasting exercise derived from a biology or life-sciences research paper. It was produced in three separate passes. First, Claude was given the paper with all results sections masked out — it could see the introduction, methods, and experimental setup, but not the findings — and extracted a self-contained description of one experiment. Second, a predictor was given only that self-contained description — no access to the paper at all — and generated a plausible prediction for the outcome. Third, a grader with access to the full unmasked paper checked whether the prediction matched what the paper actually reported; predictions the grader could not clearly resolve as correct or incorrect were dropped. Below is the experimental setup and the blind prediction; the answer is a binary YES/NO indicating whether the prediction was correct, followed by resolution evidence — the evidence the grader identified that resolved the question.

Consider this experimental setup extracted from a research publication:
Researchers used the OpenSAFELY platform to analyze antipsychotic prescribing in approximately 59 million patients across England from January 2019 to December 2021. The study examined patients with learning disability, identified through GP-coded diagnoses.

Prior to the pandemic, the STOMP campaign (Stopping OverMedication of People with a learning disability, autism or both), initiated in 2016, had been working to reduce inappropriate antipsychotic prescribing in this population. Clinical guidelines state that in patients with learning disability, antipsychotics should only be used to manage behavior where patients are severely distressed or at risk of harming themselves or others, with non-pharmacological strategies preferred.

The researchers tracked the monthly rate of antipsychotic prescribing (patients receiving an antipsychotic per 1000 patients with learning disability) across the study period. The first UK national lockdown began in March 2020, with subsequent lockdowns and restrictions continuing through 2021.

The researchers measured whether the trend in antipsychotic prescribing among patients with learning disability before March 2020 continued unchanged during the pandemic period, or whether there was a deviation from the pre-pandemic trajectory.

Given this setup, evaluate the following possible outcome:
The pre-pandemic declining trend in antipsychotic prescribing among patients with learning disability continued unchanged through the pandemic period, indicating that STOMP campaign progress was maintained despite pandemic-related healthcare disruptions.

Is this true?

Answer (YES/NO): YES